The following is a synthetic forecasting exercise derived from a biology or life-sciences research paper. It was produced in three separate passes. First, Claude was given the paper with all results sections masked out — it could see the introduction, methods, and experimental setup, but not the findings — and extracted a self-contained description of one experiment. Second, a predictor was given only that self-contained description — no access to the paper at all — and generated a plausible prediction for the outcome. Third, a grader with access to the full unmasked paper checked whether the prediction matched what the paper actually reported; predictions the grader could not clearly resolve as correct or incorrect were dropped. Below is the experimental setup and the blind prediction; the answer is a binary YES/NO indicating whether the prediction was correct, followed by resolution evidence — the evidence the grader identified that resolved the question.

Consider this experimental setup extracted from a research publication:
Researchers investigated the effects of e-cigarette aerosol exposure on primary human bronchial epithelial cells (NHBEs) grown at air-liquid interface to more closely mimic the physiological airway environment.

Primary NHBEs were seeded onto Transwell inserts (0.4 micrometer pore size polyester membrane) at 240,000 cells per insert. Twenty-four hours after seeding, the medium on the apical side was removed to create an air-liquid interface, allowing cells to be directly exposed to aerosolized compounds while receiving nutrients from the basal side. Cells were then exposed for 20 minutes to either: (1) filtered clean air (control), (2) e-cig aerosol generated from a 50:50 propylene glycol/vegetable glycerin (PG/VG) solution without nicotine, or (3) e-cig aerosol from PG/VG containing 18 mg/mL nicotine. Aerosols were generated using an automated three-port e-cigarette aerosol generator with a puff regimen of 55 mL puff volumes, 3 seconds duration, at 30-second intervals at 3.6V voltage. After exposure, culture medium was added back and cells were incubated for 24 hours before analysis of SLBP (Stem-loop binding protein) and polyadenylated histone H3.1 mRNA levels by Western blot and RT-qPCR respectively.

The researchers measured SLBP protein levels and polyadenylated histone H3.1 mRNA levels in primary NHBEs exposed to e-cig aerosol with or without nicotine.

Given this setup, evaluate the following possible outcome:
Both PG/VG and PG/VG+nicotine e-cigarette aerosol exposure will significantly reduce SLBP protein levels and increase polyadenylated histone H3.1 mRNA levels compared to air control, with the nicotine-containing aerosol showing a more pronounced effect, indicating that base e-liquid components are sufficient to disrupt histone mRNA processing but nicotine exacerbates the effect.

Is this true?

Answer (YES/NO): NO